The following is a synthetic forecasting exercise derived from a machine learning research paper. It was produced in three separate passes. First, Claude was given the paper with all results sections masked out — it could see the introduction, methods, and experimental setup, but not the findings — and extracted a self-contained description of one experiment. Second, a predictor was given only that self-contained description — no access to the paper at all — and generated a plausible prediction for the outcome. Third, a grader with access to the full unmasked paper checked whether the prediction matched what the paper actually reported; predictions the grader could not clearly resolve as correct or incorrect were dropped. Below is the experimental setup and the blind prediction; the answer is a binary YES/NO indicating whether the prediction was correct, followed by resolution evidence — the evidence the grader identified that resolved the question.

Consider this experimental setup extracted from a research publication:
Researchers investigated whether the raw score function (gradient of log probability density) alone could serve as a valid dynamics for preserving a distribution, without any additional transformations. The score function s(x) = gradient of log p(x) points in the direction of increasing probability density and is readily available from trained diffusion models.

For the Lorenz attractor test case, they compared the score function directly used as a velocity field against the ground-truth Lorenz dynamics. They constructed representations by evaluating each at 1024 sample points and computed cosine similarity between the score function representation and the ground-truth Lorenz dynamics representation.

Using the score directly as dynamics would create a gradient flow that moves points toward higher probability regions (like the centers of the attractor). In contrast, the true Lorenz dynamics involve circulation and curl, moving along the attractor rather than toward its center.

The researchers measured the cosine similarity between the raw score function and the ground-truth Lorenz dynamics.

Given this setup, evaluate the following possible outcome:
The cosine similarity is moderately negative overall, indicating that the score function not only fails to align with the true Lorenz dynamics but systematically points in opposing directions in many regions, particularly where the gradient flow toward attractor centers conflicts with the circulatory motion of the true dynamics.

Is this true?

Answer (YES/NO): NO